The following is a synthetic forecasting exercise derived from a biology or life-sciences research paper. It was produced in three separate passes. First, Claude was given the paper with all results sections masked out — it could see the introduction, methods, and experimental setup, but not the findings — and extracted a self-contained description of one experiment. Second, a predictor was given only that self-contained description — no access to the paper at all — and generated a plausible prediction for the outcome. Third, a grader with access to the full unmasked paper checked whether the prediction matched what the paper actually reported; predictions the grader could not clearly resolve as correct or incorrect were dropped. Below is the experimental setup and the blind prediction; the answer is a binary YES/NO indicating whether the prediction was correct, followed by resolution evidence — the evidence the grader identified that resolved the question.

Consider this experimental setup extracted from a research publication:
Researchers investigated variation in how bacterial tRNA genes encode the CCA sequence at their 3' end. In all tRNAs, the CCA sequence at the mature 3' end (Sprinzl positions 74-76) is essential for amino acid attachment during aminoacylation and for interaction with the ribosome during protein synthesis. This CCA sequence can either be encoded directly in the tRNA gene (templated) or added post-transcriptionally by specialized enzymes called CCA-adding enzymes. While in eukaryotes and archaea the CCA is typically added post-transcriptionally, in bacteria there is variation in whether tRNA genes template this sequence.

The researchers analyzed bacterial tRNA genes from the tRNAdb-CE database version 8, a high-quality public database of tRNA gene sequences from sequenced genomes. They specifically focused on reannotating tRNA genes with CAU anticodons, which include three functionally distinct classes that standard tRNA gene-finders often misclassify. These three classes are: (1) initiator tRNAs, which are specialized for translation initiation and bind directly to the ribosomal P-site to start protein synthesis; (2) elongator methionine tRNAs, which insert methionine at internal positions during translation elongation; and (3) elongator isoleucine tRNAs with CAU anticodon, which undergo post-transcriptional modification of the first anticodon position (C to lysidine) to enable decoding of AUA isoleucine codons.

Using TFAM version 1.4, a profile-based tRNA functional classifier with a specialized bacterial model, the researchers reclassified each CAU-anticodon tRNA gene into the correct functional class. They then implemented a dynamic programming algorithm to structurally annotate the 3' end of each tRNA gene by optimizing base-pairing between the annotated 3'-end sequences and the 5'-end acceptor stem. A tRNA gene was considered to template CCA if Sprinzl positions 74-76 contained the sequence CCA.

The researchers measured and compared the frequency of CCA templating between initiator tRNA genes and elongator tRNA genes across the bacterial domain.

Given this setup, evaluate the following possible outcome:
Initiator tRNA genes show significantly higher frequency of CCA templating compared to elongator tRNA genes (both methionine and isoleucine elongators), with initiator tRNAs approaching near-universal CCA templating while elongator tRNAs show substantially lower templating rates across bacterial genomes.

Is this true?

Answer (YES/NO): NO